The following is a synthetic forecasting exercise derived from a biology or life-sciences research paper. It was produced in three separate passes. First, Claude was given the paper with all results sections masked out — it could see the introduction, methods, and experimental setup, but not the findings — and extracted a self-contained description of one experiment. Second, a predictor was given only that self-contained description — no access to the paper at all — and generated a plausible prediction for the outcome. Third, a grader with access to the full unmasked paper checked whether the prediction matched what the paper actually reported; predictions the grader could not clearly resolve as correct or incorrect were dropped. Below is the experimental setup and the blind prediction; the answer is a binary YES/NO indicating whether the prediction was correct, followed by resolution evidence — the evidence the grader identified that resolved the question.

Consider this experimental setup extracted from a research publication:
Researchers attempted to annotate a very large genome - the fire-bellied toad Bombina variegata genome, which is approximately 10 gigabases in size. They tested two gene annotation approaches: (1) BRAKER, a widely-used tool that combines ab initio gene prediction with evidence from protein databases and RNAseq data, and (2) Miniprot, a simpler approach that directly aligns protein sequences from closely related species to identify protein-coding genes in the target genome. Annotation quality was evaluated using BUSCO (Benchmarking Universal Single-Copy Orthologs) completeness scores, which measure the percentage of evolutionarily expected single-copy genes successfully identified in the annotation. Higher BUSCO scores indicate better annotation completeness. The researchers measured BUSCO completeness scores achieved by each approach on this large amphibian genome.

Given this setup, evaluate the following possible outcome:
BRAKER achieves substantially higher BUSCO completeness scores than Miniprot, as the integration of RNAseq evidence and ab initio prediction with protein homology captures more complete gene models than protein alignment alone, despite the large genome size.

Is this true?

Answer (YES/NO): NO